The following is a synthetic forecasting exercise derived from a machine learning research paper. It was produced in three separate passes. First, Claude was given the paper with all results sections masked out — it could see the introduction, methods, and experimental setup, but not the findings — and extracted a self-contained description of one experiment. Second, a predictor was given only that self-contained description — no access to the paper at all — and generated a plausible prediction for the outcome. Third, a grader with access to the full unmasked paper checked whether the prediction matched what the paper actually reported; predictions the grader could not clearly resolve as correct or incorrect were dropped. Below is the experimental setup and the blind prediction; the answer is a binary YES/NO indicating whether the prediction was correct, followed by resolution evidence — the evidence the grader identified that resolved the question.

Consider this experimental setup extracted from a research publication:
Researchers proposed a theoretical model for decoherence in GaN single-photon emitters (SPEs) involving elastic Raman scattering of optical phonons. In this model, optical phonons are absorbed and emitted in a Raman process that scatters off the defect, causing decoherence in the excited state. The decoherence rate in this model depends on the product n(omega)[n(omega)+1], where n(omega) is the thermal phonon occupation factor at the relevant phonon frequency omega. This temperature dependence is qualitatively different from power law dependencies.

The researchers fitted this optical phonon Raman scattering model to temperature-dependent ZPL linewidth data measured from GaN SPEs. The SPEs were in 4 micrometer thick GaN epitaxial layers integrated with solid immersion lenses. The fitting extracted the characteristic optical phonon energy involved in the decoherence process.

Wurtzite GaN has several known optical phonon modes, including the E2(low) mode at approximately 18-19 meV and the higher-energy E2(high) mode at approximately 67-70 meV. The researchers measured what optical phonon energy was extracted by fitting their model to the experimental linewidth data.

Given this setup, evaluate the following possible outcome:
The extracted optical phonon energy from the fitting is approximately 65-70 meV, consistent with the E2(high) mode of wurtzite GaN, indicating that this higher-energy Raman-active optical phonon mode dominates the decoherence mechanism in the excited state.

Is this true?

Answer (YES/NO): NO